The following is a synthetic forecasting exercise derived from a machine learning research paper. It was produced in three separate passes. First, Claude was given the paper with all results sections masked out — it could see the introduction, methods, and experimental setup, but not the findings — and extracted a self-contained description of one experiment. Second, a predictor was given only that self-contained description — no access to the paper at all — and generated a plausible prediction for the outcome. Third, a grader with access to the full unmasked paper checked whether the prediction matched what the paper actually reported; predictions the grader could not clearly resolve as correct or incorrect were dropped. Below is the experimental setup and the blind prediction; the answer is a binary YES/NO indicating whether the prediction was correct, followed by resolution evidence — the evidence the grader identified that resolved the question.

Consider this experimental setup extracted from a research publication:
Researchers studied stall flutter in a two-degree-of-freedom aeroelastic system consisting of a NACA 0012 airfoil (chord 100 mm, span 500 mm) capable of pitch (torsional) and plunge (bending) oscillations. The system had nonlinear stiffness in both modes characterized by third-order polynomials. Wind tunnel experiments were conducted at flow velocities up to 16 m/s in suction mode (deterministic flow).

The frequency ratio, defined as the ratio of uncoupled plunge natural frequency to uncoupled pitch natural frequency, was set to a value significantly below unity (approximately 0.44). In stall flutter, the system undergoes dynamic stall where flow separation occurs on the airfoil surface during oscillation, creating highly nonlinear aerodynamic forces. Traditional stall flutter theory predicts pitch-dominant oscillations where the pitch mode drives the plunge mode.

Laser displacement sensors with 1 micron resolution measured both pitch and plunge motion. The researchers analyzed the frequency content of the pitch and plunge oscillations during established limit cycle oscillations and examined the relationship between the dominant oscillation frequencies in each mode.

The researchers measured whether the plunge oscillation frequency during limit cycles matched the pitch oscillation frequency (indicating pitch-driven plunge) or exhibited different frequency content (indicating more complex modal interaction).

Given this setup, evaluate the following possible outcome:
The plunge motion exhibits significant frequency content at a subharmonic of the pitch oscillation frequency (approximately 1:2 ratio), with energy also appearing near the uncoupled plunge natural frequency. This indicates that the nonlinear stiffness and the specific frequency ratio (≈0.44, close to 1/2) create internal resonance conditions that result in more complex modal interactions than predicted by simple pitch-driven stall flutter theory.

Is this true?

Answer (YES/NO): YES